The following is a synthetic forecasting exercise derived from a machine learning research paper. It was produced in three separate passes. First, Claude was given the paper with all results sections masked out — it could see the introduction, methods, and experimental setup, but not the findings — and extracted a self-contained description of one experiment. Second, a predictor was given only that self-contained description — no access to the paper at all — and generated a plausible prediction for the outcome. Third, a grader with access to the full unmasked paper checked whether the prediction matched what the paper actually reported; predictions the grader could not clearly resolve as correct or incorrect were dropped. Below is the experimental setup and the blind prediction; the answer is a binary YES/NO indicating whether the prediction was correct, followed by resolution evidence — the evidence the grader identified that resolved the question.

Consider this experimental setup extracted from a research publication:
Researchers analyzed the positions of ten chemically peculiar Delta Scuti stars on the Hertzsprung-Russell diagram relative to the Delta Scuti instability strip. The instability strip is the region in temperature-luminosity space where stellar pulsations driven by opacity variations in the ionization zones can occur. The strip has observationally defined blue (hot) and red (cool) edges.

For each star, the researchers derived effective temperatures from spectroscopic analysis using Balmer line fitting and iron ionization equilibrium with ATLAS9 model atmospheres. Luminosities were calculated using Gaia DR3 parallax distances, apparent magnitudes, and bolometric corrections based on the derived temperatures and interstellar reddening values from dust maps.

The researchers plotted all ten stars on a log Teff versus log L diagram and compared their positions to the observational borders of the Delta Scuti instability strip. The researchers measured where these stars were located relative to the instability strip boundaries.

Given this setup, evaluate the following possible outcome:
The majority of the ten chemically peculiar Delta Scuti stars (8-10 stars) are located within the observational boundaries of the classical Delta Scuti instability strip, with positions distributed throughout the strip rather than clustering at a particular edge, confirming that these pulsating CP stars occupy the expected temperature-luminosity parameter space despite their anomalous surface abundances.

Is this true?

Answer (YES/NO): NO